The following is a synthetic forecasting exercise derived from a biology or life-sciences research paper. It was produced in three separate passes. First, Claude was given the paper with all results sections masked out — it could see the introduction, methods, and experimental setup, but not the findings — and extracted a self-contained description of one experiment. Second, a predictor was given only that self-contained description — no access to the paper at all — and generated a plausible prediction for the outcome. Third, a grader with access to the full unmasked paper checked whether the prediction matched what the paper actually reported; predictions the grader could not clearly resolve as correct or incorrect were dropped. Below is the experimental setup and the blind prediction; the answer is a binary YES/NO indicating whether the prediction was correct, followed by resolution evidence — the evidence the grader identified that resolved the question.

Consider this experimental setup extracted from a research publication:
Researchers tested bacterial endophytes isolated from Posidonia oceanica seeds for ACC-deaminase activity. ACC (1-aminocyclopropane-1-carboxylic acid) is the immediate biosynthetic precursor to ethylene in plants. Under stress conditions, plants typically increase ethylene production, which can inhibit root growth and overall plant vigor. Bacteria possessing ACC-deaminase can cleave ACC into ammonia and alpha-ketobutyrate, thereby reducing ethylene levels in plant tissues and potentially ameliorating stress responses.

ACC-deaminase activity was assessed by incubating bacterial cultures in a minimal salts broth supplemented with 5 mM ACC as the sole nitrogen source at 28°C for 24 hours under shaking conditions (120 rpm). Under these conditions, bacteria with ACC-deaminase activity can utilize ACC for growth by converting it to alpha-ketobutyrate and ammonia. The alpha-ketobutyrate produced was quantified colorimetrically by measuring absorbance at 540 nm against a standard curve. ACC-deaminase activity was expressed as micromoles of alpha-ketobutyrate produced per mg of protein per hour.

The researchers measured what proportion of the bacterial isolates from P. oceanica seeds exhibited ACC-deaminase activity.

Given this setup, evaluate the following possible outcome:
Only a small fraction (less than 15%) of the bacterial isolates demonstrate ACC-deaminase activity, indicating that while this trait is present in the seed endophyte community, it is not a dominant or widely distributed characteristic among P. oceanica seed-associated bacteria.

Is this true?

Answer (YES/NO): NO